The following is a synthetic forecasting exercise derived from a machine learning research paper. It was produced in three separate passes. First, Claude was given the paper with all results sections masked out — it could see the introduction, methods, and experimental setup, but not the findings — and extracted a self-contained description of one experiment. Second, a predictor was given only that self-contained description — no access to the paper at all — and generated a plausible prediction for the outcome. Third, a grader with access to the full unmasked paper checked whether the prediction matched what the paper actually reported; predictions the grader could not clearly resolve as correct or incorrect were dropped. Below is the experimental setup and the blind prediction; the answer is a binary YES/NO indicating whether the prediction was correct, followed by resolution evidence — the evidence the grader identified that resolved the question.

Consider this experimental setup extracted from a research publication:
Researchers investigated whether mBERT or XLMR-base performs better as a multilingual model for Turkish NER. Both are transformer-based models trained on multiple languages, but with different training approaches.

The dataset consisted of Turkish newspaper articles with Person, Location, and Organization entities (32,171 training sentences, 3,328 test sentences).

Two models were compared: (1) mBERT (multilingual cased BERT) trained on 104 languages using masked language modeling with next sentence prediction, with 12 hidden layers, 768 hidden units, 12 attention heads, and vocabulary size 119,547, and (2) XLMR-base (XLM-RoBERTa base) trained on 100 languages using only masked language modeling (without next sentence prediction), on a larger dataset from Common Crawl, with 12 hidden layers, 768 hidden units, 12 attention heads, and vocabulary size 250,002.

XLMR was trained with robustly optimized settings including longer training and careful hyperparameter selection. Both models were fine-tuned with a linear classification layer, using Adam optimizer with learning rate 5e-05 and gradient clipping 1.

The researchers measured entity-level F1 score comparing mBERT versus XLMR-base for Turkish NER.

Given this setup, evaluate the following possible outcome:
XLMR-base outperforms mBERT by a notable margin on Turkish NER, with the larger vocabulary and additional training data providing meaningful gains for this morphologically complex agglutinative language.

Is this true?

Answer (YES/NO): YES